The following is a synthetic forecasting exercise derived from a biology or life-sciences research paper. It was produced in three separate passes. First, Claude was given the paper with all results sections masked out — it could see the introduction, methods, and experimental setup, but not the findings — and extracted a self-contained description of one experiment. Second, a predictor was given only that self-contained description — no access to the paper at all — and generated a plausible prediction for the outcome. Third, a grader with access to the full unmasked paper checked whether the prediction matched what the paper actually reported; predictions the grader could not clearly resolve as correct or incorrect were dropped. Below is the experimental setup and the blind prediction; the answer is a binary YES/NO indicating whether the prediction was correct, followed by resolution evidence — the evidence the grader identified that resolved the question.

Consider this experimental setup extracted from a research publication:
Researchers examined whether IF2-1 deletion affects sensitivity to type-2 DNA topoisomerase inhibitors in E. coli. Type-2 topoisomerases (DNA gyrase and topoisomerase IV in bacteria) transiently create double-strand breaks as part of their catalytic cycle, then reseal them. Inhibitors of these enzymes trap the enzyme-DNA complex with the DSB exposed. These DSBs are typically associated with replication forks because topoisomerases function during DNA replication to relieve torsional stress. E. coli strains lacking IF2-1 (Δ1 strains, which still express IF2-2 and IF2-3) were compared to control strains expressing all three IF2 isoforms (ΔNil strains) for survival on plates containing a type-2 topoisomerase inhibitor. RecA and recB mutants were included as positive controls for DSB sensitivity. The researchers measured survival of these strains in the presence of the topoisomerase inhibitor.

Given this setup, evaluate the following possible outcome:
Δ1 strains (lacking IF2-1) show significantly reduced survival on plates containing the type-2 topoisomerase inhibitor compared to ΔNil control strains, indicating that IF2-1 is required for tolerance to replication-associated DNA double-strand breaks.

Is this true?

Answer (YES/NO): NO